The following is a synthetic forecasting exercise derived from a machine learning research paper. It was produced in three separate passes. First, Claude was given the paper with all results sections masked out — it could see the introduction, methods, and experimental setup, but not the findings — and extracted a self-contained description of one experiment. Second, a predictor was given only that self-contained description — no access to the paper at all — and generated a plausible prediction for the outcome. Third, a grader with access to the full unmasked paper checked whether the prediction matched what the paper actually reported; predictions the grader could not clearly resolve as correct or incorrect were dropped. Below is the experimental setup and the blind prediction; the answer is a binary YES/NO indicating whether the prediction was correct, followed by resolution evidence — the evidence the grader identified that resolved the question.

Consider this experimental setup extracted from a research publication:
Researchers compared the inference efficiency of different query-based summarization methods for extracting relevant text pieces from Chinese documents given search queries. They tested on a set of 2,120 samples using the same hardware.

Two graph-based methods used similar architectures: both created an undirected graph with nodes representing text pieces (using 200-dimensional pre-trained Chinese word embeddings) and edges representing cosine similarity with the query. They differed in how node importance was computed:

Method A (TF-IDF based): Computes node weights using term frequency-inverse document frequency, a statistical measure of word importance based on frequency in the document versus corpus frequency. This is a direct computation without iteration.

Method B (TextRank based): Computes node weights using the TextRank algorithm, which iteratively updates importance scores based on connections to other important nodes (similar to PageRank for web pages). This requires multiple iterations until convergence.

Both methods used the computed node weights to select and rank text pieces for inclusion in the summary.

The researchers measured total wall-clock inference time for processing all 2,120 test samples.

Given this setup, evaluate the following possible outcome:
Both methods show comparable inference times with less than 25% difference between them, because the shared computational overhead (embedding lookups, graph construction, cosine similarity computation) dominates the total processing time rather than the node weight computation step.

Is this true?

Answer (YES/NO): NO